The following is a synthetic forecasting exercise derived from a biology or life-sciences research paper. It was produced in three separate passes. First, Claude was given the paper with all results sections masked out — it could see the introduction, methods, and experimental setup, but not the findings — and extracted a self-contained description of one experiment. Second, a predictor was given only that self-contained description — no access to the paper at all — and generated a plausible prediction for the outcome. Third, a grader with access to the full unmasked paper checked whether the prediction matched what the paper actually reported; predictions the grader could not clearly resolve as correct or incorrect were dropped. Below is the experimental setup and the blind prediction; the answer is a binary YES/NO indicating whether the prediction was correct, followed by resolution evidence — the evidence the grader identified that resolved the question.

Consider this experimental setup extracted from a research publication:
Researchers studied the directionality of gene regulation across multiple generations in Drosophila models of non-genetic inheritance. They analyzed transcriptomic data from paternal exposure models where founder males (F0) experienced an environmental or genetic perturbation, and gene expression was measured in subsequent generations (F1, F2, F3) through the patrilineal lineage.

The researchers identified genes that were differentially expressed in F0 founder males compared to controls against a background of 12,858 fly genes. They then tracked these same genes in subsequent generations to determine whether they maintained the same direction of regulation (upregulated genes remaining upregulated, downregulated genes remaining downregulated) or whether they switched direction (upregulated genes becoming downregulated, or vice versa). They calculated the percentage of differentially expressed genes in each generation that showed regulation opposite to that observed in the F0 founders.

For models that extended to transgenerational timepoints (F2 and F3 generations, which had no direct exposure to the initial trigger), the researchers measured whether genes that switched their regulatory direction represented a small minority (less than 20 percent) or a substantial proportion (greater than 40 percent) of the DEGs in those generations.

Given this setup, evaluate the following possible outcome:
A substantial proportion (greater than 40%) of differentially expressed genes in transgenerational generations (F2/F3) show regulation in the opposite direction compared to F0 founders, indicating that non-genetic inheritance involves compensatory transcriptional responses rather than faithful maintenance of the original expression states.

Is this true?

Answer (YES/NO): YES